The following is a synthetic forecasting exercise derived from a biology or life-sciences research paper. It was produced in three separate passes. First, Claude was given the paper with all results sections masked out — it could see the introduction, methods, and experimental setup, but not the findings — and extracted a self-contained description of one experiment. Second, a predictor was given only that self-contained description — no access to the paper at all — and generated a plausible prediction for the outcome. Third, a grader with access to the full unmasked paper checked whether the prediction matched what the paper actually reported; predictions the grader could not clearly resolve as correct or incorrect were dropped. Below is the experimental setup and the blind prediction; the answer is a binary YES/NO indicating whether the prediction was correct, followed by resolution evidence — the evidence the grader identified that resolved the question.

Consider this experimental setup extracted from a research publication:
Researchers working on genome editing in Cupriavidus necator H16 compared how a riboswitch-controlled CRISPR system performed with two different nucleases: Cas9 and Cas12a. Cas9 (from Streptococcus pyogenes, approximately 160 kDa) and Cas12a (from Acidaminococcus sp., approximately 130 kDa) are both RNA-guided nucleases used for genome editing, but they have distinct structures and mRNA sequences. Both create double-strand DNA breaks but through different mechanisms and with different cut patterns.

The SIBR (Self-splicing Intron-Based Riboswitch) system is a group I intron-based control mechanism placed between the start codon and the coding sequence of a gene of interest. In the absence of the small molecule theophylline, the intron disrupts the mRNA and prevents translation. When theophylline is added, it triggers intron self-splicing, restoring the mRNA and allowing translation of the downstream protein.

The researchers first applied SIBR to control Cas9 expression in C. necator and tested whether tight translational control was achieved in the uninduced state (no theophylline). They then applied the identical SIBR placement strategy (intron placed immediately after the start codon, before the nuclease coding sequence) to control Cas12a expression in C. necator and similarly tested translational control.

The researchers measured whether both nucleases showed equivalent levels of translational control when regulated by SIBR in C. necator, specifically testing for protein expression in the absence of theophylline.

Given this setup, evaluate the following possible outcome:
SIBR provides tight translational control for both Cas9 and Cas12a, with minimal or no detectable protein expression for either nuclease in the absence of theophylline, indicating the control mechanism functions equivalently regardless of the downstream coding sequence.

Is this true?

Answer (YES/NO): NO